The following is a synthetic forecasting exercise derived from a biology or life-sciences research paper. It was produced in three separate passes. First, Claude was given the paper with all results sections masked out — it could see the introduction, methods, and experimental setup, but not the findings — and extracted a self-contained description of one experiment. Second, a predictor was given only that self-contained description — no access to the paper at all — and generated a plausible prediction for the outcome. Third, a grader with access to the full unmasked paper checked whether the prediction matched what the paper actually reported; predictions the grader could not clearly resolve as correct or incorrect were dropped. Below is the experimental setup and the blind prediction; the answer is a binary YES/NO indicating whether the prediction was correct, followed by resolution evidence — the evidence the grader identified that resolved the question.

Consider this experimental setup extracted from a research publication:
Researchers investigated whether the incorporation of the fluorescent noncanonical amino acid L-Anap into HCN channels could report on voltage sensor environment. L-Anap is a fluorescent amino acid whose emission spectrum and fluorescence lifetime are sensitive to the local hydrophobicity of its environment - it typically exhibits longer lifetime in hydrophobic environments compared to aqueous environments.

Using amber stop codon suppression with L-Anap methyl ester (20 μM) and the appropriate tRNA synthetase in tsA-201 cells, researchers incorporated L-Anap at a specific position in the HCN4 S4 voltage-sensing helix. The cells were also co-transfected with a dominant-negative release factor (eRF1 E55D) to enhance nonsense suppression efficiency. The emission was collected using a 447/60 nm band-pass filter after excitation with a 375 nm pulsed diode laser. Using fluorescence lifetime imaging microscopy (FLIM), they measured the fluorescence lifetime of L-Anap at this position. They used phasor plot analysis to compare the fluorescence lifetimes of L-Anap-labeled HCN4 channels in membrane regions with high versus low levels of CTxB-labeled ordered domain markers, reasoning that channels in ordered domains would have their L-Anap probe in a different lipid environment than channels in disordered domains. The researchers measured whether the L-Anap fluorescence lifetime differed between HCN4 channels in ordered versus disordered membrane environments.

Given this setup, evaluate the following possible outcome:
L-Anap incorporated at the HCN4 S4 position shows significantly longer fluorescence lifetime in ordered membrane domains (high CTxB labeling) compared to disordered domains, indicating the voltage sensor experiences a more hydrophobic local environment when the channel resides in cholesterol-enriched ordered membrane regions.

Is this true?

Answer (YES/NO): NO